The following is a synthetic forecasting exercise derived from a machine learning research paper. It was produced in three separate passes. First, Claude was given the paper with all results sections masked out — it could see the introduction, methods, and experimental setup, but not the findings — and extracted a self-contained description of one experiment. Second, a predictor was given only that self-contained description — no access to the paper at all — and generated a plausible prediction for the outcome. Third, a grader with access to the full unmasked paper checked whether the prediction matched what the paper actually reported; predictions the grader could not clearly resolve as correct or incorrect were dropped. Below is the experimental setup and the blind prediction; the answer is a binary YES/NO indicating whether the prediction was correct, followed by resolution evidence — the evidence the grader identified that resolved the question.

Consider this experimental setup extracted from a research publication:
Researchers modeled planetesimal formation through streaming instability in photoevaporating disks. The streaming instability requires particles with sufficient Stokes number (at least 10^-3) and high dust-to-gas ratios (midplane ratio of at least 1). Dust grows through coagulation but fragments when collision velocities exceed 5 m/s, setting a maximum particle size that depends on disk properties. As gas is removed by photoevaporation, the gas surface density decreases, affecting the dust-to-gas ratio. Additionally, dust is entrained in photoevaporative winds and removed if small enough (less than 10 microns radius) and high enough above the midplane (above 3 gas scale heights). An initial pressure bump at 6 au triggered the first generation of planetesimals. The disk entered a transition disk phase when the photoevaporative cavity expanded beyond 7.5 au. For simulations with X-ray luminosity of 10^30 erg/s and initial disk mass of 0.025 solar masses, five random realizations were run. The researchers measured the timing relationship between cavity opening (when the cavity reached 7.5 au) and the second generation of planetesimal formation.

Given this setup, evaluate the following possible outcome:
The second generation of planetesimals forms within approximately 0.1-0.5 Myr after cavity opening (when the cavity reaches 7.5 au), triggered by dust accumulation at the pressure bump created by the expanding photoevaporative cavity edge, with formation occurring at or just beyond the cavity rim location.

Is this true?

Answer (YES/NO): NO